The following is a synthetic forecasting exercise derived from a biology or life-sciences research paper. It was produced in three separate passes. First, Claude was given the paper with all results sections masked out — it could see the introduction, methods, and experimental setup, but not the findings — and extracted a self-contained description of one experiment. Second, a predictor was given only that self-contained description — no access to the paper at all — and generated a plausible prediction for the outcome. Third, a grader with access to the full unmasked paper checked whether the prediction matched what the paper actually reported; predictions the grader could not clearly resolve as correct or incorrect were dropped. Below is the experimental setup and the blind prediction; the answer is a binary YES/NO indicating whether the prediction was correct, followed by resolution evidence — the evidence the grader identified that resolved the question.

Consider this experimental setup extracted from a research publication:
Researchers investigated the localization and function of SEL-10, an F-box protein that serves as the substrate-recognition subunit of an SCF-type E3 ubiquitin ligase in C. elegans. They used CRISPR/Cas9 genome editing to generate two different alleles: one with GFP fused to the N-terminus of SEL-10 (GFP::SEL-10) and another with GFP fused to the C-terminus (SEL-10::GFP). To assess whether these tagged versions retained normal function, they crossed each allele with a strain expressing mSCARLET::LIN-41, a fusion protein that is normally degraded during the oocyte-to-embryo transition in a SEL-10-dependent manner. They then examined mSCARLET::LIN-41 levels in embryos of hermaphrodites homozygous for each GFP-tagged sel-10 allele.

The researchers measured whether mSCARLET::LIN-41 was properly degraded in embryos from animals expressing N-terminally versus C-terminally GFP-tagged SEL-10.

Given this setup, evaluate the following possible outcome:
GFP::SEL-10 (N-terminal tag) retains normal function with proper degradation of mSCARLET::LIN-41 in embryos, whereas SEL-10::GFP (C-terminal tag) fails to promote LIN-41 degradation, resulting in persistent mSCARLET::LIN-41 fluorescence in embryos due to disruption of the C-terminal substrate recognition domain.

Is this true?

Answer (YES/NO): YES